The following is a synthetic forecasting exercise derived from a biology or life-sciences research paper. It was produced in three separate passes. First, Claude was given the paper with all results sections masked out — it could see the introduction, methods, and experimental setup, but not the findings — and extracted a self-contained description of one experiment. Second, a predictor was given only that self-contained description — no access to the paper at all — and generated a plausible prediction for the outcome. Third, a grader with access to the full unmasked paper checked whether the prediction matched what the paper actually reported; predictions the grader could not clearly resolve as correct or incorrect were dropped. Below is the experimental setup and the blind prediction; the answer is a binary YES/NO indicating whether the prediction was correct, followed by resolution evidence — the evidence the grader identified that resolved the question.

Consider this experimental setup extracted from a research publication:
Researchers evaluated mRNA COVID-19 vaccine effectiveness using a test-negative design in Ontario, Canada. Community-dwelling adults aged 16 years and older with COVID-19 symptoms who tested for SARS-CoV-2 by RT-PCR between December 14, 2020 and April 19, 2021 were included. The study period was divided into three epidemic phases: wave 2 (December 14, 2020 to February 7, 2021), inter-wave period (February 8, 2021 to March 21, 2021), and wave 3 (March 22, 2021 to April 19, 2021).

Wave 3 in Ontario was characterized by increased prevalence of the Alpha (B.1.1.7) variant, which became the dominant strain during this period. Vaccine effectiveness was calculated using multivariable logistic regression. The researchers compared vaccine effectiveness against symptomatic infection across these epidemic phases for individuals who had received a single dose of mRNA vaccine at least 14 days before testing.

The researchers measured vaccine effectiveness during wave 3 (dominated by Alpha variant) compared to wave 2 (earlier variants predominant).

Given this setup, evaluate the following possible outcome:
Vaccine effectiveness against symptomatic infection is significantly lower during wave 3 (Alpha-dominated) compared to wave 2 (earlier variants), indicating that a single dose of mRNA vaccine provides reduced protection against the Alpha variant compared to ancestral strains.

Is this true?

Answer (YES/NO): NO